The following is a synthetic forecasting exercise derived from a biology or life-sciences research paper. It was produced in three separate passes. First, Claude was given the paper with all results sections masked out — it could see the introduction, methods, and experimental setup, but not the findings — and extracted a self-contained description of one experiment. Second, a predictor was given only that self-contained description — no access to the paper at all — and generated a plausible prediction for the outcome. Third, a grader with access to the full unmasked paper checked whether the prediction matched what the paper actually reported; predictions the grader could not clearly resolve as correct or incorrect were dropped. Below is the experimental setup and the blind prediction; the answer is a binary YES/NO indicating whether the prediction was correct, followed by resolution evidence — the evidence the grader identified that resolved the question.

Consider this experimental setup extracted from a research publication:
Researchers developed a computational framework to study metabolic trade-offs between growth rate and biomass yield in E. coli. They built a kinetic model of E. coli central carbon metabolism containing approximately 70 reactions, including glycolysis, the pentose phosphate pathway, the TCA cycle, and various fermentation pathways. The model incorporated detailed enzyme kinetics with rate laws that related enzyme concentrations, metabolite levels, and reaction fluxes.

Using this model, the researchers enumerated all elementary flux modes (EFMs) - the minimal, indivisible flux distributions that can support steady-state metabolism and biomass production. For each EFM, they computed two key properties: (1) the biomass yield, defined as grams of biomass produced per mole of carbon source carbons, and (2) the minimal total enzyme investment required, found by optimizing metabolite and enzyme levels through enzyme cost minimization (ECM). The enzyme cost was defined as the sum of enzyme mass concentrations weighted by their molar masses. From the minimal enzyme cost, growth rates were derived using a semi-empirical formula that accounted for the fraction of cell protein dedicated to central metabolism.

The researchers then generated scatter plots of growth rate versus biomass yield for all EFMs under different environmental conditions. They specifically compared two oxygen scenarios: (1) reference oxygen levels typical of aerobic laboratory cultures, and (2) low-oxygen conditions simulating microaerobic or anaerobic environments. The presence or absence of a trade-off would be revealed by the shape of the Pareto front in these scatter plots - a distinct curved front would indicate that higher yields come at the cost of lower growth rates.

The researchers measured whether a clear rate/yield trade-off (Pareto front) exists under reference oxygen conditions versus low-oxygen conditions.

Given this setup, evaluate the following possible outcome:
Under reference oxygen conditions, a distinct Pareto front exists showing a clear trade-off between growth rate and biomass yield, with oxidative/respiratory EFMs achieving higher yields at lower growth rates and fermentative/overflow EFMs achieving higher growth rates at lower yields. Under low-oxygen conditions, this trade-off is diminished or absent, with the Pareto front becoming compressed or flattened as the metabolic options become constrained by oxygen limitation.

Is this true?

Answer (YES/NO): NO